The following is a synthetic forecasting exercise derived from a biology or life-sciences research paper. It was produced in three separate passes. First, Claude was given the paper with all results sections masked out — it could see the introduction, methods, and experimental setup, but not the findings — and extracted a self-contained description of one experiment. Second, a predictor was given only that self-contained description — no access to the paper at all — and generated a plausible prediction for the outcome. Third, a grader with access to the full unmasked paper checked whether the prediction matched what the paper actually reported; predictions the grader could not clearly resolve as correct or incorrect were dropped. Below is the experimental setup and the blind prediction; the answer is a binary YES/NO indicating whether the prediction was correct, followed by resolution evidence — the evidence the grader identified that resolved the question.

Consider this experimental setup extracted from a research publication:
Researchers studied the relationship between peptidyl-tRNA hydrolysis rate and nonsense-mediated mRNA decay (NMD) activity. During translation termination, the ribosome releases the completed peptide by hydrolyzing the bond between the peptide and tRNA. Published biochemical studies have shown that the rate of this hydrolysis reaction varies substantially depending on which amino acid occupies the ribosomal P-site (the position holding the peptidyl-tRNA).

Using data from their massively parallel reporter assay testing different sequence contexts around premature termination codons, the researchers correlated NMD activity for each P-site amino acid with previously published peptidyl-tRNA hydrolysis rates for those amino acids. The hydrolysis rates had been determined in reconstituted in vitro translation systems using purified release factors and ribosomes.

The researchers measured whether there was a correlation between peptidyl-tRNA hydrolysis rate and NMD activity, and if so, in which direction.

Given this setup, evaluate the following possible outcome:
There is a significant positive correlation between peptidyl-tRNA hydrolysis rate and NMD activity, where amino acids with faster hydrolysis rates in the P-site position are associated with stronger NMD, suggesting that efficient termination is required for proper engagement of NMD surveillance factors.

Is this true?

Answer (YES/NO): NO